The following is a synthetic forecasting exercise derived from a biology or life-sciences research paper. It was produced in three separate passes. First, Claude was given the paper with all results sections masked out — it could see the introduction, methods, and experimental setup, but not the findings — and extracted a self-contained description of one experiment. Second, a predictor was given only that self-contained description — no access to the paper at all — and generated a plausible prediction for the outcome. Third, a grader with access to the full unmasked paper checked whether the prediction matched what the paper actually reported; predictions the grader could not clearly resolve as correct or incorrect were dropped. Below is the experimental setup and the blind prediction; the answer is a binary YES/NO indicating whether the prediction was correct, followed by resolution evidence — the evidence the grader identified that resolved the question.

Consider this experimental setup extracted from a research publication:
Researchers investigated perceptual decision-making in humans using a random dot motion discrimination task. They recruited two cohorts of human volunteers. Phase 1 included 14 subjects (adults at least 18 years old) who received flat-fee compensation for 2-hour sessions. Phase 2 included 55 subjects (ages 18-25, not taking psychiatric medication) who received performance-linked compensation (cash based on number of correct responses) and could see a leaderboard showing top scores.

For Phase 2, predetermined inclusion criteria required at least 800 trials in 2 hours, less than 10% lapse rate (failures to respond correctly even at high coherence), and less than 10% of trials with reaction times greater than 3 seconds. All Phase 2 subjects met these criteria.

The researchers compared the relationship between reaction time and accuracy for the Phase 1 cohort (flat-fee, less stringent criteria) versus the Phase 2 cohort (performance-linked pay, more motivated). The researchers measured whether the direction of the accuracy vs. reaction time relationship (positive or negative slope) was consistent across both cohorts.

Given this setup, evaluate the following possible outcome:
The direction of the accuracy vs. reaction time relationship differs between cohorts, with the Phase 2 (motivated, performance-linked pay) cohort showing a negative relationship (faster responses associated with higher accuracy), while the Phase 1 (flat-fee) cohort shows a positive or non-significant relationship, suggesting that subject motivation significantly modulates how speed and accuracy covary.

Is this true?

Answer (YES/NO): NO